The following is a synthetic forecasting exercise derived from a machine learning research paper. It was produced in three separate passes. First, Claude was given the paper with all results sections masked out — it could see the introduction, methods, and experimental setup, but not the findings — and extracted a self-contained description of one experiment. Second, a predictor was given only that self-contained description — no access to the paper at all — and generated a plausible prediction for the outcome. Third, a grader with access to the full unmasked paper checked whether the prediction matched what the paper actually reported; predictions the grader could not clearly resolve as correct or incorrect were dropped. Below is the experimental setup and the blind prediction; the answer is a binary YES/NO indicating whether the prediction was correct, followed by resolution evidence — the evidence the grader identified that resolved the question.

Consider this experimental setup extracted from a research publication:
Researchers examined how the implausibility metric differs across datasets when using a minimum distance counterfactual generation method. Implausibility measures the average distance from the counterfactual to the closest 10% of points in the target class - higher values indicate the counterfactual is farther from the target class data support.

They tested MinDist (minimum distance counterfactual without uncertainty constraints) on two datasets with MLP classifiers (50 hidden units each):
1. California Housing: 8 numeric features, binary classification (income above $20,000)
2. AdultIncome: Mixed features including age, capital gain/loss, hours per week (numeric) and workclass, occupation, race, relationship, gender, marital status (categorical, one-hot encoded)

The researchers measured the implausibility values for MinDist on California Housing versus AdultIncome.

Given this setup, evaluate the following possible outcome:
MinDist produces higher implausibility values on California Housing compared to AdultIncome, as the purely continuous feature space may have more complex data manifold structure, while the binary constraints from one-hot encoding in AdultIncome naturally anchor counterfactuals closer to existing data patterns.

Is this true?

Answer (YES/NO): NO